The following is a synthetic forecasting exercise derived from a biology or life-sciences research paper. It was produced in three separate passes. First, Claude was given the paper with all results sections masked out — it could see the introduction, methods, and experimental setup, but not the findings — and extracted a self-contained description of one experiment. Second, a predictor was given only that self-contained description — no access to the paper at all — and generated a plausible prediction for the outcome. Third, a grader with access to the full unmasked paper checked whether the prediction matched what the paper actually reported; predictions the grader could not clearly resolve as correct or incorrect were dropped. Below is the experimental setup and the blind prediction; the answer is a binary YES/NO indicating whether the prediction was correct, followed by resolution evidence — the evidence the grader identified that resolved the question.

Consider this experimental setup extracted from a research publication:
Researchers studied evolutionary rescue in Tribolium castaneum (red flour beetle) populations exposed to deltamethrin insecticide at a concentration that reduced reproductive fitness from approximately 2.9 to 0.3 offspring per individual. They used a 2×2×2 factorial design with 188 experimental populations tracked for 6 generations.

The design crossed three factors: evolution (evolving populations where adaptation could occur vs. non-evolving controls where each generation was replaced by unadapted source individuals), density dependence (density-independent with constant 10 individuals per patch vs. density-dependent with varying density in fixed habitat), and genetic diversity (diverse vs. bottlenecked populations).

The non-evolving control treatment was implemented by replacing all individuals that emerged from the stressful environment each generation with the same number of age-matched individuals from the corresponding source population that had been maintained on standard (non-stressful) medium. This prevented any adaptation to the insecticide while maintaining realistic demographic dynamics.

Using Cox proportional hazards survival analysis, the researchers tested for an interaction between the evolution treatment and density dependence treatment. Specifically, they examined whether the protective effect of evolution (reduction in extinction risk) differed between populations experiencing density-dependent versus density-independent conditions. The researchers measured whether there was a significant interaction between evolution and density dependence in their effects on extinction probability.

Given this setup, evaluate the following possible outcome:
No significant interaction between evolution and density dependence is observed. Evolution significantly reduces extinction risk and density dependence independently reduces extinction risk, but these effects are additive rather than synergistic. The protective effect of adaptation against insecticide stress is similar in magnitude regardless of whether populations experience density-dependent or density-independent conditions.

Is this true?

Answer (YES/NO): NO